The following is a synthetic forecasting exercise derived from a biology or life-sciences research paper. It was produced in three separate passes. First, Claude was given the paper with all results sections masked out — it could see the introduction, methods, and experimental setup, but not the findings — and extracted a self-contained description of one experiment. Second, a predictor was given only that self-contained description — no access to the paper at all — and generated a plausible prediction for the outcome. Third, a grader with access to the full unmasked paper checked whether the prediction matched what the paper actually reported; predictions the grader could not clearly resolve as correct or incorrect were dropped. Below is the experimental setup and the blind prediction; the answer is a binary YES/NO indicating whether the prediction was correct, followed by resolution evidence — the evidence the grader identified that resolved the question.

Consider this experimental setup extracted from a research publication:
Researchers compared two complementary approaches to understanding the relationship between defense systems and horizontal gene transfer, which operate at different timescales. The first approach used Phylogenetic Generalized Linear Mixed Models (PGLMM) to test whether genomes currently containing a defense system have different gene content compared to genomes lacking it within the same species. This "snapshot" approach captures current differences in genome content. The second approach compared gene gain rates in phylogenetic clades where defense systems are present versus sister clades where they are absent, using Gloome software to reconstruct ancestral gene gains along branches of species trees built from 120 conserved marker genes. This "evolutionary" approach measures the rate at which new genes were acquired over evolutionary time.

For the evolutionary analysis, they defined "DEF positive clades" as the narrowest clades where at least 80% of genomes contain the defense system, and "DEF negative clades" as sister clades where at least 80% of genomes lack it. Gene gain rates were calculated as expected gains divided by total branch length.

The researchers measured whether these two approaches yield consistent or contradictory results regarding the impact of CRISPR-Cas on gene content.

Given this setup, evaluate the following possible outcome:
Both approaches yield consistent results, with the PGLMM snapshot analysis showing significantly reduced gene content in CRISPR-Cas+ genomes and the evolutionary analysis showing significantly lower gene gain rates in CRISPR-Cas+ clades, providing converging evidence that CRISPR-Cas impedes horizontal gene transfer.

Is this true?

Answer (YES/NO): NO